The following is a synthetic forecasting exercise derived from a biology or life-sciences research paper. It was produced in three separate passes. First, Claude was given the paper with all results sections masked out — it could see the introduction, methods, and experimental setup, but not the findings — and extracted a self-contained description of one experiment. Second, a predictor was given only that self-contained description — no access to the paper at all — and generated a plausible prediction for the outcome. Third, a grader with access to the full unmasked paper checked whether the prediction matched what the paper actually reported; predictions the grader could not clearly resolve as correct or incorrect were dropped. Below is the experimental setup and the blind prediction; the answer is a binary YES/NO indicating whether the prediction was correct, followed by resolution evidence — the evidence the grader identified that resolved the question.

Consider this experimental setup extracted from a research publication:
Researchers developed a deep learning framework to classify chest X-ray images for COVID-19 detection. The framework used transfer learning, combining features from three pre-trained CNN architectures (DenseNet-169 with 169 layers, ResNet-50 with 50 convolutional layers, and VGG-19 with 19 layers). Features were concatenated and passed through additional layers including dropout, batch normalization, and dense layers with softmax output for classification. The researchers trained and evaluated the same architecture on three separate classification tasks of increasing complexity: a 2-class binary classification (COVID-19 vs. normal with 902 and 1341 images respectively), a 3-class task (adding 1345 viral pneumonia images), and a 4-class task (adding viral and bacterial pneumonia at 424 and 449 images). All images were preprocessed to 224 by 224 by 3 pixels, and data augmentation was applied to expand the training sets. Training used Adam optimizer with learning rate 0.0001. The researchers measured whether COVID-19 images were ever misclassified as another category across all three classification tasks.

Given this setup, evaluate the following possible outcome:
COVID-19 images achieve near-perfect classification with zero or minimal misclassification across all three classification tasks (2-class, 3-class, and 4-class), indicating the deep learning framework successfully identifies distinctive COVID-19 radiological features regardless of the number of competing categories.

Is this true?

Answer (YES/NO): YES